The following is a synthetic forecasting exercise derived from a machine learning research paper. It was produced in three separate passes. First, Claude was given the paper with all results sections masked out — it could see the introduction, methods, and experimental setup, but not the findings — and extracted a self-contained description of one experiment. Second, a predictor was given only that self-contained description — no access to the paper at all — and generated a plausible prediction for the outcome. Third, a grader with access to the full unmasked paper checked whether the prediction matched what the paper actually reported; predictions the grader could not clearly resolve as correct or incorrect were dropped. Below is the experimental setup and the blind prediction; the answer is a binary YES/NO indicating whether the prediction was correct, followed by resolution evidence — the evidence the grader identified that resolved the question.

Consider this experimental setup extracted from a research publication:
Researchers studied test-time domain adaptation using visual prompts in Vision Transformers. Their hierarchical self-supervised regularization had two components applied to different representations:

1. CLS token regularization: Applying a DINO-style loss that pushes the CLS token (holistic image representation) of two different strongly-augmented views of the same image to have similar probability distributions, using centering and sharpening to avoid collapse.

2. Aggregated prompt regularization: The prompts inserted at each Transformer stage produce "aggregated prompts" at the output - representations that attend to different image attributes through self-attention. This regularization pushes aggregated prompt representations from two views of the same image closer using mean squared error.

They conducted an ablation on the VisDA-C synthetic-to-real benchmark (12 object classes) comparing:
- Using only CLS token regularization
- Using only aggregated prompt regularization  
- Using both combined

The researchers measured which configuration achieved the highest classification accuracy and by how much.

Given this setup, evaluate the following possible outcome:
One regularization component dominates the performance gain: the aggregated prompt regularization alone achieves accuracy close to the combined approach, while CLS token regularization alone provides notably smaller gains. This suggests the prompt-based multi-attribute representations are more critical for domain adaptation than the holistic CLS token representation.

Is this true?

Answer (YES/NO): NO